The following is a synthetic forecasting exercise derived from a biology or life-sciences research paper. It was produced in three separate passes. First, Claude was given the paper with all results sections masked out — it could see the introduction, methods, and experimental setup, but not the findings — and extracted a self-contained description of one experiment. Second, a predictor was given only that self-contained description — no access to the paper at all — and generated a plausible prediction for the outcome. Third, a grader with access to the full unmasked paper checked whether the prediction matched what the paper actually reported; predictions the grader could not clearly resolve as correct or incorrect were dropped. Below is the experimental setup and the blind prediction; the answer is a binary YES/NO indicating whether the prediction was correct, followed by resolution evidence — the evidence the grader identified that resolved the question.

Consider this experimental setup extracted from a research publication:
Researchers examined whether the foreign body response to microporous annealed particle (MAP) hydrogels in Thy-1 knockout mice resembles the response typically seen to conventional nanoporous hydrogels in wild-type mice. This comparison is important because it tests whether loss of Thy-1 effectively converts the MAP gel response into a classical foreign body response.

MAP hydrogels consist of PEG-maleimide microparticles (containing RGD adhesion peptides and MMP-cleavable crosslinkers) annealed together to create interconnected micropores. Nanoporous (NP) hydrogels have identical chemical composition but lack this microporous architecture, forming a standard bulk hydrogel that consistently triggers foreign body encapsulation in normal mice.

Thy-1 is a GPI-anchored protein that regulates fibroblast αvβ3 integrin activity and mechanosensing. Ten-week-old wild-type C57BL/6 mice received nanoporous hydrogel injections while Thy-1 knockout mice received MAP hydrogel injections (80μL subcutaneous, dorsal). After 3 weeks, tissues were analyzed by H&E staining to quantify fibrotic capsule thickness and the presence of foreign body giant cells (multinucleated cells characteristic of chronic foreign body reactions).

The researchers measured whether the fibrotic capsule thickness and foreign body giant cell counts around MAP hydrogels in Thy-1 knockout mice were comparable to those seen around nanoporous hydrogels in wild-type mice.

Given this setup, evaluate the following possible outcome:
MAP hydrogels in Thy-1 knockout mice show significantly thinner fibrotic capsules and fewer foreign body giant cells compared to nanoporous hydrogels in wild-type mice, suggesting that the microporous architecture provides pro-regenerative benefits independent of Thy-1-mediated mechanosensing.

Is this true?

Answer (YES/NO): NO